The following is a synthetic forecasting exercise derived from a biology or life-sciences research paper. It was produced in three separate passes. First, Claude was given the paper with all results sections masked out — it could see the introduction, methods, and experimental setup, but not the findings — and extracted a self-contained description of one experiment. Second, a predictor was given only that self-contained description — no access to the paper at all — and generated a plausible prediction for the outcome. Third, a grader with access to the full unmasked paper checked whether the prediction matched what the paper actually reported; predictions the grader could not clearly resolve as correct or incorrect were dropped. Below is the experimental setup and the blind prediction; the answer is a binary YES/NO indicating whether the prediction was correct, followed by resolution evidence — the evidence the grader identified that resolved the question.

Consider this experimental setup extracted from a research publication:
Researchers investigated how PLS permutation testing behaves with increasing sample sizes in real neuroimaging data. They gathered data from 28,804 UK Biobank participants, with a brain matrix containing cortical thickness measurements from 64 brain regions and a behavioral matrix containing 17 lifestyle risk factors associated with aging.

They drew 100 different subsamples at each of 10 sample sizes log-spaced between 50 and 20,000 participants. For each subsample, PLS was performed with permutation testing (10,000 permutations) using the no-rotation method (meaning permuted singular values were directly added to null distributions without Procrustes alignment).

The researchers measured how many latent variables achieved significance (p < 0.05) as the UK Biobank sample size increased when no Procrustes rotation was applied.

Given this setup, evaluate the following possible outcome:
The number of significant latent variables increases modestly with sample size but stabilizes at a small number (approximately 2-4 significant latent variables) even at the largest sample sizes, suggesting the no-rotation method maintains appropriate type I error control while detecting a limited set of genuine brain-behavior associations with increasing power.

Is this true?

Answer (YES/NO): NO